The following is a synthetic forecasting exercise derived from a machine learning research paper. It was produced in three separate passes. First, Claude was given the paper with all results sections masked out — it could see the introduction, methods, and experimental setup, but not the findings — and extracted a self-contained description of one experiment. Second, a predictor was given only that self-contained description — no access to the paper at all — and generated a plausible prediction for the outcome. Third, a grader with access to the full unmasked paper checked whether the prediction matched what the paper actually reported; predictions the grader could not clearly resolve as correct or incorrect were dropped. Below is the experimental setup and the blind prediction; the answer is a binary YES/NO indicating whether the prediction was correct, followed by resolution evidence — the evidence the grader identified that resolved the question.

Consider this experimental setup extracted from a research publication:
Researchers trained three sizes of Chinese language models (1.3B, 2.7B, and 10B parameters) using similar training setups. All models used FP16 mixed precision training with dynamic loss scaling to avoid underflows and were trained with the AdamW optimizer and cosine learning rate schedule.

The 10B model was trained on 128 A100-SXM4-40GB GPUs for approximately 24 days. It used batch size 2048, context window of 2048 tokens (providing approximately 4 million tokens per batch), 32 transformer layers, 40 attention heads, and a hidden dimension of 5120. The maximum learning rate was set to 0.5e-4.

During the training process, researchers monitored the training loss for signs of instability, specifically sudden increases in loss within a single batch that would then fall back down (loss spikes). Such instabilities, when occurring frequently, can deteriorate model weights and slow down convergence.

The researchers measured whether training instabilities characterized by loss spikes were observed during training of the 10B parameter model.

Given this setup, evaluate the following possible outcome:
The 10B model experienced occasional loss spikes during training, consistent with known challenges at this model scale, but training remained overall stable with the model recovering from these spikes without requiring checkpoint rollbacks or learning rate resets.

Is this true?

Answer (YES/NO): NO